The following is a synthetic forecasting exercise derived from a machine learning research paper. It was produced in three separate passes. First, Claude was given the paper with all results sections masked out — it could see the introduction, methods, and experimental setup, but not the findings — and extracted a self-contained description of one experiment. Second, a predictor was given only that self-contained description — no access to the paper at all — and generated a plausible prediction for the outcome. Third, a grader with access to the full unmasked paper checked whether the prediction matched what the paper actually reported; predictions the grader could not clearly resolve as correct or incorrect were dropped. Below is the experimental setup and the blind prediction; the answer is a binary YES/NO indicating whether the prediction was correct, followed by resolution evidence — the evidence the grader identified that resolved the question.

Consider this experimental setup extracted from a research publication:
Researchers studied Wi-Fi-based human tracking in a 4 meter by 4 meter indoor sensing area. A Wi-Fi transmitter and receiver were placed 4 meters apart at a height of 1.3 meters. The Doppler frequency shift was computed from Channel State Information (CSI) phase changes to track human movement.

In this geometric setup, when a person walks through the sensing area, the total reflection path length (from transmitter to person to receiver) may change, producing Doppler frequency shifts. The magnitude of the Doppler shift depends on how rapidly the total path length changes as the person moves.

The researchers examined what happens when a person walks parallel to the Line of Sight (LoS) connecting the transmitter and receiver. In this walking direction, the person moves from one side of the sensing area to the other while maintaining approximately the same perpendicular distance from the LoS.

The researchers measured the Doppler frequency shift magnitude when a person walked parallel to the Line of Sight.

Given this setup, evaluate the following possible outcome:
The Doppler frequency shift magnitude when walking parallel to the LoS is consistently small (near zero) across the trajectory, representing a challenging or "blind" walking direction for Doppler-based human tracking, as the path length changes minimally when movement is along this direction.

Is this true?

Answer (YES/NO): YES